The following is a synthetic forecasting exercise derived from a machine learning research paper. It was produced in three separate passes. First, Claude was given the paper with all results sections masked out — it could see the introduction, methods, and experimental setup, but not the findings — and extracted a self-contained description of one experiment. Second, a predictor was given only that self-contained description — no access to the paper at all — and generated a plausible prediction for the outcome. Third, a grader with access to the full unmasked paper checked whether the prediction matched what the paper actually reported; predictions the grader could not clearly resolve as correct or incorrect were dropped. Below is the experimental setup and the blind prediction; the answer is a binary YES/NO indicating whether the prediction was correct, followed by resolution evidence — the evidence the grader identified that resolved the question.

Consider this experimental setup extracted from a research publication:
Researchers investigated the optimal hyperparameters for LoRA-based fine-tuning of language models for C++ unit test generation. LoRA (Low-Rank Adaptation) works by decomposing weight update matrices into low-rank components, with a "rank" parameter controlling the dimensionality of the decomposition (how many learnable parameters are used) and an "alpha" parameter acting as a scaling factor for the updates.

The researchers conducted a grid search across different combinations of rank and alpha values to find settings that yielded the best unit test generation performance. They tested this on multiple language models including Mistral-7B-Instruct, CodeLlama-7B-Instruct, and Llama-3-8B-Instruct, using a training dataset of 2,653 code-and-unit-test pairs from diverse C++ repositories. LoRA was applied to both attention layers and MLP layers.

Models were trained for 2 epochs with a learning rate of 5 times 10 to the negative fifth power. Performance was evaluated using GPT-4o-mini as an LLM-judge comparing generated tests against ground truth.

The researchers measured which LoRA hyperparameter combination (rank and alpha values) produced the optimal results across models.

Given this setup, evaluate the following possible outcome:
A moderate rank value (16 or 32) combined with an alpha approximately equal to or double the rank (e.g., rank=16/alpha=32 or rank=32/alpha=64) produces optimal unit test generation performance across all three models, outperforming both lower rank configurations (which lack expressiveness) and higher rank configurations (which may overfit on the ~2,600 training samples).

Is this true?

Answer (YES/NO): NO